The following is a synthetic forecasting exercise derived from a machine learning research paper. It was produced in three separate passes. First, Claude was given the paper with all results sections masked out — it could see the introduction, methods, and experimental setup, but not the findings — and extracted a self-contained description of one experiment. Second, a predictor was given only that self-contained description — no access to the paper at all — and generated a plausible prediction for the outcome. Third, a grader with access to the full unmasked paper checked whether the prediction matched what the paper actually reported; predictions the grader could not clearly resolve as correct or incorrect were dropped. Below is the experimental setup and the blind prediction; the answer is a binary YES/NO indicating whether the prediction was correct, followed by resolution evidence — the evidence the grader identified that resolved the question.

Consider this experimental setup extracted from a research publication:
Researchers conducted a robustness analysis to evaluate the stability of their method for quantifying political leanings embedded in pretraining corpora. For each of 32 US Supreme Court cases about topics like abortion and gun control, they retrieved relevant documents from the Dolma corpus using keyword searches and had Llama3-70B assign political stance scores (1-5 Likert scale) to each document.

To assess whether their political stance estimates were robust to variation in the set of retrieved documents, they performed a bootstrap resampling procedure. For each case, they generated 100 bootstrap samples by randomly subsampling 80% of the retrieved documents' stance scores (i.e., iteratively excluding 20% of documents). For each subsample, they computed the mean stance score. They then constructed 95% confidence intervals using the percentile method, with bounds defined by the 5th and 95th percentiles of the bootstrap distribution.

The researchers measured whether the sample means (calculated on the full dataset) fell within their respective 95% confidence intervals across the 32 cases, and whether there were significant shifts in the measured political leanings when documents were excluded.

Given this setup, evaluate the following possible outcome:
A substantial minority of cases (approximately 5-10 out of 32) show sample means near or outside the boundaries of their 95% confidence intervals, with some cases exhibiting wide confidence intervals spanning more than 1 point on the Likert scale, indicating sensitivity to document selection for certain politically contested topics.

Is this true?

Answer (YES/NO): NO